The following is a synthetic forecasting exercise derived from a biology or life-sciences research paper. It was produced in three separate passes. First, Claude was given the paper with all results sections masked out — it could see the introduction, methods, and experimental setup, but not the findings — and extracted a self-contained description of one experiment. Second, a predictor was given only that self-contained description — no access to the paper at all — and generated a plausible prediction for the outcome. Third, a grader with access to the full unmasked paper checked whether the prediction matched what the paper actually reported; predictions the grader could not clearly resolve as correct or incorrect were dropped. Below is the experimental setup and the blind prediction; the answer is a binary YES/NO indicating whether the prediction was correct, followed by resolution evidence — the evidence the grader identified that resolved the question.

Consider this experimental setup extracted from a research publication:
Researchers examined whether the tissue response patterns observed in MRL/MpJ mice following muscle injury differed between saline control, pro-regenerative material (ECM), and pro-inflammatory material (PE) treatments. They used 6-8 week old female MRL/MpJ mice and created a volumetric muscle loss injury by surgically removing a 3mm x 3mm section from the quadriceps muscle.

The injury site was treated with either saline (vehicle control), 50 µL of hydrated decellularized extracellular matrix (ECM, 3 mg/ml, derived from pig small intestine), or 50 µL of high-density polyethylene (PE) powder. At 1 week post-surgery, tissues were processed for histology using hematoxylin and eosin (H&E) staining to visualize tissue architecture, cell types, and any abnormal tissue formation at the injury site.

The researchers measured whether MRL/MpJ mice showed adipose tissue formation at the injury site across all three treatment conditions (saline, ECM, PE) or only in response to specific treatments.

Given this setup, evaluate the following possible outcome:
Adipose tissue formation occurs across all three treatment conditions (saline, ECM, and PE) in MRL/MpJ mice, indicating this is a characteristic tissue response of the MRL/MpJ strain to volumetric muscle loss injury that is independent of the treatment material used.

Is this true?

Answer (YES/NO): YES